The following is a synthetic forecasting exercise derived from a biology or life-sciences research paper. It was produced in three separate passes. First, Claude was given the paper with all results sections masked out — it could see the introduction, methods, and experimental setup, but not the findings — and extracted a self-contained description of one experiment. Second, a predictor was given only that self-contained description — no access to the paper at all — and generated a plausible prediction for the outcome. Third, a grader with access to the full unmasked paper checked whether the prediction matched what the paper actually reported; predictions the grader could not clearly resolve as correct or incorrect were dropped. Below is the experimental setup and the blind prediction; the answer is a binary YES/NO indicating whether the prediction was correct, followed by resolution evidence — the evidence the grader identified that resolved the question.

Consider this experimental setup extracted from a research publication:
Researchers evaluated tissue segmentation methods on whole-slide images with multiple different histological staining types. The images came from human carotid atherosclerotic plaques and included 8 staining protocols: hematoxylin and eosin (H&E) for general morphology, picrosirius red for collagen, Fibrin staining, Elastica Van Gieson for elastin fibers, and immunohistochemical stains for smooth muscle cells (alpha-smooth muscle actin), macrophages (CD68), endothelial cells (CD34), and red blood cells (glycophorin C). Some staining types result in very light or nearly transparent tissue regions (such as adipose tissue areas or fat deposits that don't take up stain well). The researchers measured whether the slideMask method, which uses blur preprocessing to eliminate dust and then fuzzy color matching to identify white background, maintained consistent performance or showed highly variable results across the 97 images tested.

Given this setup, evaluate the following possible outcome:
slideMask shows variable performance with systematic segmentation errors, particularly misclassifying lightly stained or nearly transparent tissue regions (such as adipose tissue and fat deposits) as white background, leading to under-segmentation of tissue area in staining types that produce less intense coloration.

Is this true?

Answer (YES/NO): NO